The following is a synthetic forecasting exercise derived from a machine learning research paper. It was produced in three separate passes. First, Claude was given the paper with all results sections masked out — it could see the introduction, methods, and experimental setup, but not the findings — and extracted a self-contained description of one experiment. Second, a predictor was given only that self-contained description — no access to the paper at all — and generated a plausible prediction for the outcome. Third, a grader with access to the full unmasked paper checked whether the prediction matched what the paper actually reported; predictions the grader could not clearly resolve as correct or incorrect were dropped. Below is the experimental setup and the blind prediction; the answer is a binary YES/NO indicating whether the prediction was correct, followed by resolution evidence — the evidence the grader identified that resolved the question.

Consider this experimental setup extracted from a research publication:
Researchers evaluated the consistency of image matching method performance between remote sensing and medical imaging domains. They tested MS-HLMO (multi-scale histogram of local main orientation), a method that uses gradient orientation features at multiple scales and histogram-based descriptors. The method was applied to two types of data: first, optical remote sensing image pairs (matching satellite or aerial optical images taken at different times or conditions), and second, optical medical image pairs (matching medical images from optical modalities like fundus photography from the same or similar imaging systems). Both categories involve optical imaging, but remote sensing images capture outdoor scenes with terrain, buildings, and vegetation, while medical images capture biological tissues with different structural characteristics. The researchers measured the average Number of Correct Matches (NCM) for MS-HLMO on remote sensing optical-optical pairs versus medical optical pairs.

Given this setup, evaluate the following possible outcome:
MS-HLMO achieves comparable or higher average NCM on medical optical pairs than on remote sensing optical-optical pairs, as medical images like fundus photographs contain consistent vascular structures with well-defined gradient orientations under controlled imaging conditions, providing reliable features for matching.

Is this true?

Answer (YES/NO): NO